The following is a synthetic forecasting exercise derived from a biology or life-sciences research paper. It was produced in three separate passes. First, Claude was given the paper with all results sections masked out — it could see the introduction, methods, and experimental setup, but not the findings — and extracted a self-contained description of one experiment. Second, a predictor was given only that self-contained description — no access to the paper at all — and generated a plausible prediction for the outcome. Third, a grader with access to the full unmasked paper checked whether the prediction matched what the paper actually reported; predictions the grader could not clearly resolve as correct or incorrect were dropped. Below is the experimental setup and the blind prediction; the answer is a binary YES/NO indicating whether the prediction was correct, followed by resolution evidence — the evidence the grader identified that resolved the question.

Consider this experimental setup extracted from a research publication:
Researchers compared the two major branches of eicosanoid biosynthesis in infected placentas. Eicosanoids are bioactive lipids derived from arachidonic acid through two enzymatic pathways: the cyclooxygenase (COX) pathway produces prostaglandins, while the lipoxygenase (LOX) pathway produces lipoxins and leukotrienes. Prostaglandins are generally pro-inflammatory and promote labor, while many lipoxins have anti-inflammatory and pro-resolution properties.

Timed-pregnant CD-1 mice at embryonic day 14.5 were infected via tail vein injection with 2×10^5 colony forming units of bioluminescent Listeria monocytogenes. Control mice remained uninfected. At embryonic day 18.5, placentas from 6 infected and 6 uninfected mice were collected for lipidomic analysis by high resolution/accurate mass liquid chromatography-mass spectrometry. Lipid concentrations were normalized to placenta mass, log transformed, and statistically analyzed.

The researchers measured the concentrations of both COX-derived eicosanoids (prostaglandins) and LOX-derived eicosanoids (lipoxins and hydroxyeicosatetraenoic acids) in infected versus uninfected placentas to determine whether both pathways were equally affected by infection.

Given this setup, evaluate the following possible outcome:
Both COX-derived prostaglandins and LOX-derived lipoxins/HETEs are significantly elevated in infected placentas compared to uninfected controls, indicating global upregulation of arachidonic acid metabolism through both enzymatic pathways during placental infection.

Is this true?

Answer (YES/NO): YES